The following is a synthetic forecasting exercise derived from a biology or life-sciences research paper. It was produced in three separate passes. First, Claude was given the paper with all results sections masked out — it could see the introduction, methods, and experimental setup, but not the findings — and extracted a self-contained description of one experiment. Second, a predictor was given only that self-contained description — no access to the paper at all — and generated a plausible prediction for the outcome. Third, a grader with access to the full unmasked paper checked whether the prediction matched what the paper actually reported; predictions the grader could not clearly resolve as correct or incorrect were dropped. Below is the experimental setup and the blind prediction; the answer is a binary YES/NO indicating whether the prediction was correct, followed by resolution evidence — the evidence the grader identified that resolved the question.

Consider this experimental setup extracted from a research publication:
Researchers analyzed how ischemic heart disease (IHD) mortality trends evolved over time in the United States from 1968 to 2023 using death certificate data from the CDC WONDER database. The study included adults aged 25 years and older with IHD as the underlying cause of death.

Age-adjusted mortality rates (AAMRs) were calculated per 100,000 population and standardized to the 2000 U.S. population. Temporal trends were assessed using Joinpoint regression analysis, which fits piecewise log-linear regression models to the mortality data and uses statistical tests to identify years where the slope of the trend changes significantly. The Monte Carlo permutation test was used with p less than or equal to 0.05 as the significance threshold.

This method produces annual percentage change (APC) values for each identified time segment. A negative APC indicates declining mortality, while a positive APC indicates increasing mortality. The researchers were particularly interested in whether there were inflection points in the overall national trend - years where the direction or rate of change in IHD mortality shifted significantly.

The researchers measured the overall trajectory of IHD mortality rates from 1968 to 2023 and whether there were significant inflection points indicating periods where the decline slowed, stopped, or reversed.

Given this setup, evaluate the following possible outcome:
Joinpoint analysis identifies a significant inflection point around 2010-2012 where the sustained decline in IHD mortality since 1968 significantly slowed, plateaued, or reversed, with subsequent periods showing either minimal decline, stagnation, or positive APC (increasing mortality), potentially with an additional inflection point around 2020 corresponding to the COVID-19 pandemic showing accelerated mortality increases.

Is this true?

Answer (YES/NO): NO